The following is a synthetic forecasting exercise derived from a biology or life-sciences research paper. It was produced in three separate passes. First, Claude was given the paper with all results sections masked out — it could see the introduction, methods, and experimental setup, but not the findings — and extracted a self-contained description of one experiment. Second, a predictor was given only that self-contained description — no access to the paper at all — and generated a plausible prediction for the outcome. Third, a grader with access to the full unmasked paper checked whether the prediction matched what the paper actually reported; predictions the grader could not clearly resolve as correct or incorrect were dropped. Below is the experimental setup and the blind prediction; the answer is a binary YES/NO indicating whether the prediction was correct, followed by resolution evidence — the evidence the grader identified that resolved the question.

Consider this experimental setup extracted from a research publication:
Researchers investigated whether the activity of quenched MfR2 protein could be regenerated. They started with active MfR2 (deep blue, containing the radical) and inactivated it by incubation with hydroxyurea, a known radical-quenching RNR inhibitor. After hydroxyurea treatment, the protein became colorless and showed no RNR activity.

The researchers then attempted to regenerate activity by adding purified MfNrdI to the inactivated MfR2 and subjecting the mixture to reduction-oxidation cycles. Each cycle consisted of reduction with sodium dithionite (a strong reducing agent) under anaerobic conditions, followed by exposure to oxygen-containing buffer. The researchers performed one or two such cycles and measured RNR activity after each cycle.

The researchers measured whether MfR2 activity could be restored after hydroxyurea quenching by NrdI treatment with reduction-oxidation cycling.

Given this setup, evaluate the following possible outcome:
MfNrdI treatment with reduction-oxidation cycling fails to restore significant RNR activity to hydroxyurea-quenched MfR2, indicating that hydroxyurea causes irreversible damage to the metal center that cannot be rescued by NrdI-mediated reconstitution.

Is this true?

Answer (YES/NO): NO